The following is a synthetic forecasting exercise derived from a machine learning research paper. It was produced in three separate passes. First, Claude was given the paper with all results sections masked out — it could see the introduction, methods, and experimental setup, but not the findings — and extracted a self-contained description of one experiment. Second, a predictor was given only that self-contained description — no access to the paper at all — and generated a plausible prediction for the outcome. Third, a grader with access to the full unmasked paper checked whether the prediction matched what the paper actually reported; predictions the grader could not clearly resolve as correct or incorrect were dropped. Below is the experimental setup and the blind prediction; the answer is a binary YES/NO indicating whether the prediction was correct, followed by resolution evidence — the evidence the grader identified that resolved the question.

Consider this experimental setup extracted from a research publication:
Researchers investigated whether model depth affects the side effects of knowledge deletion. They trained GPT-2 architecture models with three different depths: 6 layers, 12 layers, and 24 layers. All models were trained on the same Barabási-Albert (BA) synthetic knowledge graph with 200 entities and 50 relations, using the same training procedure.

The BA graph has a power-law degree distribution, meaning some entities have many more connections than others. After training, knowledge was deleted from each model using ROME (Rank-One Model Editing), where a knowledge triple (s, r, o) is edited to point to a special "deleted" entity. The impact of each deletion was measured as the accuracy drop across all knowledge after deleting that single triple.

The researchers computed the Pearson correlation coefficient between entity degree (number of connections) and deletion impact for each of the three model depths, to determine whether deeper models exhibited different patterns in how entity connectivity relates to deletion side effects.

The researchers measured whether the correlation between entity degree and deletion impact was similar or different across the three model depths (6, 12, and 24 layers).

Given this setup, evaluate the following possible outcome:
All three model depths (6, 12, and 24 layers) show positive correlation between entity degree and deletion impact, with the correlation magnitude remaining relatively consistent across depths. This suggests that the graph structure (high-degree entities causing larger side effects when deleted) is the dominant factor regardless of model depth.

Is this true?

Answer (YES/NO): YES